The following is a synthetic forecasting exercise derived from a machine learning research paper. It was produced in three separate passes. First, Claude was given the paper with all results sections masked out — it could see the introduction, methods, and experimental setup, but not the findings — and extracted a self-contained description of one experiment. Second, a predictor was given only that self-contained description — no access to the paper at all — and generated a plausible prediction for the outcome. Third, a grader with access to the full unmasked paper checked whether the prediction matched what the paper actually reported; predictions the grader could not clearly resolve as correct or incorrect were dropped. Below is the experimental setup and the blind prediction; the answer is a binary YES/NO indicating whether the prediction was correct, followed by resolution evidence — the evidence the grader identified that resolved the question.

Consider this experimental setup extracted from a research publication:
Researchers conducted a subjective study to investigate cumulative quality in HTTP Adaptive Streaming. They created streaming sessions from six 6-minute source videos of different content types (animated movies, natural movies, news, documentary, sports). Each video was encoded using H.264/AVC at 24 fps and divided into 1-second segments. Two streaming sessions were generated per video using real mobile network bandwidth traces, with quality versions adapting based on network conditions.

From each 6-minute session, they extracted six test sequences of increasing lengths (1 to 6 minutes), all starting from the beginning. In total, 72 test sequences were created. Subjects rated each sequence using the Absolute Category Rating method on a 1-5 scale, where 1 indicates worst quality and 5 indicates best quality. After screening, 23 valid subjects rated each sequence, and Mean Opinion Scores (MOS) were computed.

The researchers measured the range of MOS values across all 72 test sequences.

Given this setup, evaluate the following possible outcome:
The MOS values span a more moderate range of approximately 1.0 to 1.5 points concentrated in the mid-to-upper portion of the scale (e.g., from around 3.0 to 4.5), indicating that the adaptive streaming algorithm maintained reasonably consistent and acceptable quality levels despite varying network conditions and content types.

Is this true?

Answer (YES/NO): NO